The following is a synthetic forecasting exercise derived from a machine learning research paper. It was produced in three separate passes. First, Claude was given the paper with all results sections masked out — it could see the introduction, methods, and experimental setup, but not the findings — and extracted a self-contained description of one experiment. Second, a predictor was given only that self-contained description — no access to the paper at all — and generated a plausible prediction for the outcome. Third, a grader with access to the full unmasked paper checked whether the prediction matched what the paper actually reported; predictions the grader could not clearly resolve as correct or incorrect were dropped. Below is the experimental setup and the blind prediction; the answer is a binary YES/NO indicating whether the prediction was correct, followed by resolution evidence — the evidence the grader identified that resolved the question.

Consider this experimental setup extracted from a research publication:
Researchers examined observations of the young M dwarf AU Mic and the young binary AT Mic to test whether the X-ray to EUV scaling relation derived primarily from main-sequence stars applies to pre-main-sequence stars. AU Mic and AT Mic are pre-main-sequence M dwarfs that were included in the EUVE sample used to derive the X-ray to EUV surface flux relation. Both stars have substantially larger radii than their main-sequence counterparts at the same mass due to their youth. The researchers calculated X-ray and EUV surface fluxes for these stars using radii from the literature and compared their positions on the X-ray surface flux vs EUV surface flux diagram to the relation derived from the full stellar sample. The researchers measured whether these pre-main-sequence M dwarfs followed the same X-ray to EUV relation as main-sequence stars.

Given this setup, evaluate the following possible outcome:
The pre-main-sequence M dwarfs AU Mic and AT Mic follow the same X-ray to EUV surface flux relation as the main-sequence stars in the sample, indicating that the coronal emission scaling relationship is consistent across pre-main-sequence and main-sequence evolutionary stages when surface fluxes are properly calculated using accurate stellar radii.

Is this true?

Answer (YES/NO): YES